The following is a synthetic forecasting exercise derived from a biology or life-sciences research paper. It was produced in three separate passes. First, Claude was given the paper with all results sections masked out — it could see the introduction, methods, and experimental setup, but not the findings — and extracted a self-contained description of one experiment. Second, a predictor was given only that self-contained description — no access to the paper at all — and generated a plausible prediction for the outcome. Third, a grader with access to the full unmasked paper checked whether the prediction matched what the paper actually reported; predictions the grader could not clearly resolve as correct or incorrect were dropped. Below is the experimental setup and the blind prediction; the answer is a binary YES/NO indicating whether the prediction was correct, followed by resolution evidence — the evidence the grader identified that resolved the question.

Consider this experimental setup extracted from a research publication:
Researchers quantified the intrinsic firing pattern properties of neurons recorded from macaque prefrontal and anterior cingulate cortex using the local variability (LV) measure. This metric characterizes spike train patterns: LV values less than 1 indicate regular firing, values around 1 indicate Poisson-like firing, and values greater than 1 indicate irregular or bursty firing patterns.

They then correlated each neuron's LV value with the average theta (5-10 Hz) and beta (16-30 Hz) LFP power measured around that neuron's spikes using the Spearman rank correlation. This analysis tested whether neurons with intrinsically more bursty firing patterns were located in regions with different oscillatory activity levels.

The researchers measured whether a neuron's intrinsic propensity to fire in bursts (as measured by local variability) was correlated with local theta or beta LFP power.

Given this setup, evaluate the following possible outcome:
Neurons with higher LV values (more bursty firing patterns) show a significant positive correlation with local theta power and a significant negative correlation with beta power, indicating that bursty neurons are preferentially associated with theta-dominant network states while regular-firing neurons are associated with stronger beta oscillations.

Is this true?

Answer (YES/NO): NO